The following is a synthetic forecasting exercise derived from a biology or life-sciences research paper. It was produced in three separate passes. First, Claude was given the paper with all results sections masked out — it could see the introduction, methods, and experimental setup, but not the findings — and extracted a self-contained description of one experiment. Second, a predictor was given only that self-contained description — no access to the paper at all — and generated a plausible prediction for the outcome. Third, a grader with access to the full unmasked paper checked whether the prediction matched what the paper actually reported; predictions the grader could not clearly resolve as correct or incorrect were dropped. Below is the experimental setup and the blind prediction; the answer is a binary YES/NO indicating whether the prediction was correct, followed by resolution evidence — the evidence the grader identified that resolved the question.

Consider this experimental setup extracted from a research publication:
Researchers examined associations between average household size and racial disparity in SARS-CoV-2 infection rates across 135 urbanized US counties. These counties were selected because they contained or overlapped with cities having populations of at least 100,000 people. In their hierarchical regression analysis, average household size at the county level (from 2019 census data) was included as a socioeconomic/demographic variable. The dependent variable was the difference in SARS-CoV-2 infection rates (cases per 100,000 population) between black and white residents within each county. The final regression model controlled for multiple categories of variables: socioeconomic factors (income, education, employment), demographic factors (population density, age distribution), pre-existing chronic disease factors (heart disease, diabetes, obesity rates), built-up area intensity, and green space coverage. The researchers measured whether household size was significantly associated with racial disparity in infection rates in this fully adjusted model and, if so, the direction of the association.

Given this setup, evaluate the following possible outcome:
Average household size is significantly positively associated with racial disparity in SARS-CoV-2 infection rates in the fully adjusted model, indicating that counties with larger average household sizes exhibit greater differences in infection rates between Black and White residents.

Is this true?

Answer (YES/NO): NO